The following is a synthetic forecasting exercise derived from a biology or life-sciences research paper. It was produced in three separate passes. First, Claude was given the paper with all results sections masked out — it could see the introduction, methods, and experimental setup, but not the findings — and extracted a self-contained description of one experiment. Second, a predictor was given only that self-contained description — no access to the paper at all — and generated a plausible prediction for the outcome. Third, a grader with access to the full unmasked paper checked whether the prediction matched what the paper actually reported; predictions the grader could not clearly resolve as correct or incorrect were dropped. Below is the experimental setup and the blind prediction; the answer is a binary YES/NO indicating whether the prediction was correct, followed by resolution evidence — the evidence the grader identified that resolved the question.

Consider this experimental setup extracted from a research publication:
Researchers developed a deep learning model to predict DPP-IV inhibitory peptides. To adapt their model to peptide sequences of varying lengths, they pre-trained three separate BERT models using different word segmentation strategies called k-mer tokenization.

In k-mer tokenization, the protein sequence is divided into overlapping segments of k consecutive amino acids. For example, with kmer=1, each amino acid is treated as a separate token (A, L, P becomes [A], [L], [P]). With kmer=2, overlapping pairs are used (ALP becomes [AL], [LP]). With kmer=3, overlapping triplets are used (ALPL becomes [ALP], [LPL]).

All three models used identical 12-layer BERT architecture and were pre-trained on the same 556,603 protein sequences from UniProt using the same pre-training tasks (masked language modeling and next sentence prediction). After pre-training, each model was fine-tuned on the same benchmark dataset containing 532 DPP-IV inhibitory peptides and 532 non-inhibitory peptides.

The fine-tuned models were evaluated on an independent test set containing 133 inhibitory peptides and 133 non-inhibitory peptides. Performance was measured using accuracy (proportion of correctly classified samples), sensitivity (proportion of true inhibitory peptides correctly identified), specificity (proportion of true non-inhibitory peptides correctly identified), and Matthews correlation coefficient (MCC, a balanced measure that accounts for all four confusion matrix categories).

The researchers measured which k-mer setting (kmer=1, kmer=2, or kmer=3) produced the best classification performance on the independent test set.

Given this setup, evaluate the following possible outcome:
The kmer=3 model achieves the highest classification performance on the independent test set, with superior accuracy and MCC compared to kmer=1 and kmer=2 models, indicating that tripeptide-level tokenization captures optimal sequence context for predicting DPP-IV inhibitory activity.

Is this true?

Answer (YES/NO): NO